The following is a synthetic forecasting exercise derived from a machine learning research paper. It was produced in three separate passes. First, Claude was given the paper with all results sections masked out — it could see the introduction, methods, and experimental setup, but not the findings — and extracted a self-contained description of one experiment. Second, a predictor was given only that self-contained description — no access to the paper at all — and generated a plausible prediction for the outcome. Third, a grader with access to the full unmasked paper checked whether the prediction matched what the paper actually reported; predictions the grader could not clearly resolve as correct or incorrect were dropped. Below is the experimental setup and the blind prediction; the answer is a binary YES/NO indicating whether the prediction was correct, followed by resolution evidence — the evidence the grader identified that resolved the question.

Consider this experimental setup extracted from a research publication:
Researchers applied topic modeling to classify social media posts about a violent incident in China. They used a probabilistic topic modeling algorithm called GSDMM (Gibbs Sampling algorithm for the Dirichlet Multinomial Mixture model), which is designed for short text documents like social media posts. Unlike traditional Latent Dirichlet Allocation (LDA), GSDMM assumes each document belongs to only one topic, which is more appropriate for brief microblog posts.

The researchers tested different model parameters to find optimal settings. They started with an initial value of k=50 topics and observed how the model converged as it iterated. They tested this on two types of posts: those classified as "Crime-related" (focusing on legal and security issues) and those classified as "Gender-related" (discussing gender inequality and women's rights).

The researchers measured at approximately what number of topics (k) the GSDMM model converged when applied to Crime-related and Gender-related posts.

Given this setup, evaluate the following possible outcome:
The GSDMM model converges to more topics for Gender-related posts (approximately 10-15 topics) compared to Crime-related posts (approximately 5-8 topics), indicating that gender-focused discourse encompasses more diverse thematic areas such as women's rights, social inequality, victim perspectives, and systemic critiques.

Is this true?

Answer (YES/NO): NO